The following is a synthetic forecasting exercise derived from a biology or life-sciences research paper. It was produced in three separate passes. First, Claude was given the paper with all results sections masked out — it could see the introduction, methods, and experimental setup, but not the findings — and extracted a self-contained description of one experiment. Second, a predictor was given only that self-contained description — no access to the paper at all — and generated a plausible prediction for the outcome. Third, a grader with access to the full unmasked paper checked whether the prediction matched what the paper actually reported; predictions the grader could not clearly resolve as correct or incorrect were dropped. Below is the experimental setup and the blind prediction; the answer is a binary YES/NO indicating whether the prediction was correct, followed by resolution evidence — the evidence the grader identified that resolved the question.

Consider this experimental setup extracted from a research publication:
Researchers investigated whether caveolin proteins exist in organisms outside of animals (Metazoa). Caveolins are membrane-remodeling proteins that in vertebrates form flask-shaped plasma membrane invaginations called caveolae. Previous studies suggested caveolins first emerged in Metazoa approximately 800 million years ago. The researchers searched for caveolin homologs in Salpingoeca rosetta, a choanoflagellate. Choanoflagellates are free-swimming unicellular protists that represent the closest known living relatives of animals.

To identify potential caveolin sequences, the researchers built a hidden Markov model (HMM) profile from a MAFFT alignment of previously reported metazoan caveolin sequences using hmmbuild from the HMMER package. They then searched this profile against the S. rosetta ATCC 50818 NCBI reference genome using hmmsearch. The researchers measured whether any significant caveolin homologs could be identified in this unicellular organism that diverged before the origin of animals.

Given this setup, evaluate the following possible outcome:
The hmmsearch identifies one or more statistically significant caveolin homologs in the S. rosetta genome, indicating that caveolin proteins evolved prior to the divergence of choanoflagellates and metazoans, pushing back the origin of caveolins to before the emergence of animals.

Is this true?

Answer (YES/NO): YES